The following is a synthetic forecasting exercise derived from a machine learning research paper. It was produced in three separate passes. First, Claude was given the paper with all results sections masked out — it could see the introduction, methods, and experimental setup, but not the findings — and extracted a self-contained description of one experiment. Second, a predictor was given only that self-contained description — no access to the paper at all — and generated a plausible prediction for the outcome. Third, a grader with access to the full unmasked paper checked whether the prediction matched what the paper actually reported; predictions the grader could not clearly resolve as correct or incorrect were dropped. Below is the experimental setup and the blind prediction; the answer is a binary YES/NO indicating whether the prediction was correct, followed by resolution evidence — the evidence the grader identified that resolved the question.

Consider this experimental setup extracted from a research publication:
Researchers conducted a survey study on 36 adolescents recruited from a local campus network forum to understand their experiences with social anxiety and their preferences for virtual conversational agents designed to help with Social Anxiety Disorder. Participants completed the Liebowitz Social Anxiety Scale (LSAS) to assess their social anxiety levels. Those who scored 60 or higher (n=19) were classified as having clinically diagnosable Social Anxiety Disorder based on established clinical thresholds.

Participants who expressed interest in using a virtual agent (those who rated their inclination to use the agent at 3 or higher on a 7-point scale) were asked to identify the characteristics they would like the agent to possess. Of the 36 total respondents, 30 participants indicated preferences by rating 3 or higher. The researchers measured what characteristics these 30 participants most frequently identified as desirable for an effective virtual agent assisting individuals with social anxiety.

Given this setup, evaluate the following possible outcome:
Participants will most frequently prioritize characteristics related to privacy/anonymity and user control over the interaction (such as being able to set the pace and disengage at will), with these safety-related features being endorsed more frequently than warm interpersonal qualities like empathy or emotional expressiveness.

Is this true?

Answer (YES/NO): NO